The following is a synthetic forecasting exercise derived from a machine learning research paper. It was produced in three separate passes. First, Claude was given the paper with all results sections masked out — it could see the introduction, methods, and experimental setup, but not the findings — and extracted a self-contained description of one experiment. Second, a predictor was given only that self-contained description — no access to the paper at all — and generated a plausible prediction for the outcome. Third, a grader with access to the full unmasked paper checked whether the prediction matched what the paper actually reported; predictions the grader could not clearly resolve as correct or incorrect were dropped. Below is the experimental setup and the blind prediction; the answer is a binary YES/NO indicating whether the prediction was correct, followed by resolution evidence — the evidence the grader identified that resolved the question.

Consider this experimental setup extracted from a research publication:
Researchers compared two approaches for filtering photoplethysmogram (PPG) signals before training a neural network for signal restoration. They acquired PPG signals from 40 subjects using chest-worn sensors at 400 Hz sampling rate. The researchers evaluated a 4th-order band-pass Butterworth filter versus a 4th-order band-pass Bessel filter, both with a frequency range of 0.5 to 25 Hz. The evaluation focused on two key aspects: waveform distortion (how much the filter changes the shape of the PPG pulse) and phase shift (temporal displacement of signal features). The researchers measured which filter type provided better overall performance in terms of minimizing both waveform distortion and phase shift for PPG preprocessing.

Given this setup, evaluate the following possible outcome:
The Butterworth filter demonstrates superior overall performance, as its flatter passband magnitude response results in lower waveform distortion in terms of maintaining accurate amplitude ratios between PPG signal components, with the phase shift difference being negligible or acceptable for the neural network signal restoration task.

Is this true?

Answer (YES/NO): NO